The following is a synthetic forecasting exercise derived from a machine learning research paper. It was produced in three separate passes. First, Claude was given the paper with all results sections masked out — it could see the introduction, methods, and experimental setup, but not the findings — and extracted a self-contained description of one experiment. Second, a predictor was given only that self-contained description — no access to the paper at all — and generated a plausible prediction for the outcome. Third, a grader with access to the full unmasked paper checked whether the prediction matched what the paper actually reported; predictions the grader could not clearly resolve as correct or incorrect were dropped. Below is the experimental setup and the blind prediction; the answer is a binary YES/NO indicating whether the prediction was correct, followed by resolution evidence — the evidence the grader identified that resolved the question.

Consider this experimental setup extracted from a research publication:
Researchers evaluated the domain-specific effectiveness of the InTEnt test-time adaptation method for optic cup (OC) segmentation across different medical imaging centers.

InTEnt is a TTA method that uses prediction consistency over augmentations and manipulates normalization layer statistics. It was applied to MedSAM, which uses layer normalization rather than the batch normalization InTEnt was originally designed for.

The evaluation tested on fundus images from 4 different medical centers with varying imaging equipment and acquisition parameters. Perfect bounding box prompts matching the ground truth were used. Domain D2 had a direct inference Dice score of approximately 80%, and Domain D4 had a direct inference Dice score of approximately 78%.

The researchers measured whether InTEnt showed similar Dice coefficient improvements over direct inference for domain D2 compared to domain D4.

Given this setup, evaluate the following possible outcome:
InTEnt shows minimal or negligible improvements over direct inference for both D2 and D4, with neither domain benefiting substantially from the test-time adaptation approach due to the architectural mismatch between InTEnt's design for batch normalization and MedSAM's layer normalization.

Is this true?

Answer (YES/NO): NO